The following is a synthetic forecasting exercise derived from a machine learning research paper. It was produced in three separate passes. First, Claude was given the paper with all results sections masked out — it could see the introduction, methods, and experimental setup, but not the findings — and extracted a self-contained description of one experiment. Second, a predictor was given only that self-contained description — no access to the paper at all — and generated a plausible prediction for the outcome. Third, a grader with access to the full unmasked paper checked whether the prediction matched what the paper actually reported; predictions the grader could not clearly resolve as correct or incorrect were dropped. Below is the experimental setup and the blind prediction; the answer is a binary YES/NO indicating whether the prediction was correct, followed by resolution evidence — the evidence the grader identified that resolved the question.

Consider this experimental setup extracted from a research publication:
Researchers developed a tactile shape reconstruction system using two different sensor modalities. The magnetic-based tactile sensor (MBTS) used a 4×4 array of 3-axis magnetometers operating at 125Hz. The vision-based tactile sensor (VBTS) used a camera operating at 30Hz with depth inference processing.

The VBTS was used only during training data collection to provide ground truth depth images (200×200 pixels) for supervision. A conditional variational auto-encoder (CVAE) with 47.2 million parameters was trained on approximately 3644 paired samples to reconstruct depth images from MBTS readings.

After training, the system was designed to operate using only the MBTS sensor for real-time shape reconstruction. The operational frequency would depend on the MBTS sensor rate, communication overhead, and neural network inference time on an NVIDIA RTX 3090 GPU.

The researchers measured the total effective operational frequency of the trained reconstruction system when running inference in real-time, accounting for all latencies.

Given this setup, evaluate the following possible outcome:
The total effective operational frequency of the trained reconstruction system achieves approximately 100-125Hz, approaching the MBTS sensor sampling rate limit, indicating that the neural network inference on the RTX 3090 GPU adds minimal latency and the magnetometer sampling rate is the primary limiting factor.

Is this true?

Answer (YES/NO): NO